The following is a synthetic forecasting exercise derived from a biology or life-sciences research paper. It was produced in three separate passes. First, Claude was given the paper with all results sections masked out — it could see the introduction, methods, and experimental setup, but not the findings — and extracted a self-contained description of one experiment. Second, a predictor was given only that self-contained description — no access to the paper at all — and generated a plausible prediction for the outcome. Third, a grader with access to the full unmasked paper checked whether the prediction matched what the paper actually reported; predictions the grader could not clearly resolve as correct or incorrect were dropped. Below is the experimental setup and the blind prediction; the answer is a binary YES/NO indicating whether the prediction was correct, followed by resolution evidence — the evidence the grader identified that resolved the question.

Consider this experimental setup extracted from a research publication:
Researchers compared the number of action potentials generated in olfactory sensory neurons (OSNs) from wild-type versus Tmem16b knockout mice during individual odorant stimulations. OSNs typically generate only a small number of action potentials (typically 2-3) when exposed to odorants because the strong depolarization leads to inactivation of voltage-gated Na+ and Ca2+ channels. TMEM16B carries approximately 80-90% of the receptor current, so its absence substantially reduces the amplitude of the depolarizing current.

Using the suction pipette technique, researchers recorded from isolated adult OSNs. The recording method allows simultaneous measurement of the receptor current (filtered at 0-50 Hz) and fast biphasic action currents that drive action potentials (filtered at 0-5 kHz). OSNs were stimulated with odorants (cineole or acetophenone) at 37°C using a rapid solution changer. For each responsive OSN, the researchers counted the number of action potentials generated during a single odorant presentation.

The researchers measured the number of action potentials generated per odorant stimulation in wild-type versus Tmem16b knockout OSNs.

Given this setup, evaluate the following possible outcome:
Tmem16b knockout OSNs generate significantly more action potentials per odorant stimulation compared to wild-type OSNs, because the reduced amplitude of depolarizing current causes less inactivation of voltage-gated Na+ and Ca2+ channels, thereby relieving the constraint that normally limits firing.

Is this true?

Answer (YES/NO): NO